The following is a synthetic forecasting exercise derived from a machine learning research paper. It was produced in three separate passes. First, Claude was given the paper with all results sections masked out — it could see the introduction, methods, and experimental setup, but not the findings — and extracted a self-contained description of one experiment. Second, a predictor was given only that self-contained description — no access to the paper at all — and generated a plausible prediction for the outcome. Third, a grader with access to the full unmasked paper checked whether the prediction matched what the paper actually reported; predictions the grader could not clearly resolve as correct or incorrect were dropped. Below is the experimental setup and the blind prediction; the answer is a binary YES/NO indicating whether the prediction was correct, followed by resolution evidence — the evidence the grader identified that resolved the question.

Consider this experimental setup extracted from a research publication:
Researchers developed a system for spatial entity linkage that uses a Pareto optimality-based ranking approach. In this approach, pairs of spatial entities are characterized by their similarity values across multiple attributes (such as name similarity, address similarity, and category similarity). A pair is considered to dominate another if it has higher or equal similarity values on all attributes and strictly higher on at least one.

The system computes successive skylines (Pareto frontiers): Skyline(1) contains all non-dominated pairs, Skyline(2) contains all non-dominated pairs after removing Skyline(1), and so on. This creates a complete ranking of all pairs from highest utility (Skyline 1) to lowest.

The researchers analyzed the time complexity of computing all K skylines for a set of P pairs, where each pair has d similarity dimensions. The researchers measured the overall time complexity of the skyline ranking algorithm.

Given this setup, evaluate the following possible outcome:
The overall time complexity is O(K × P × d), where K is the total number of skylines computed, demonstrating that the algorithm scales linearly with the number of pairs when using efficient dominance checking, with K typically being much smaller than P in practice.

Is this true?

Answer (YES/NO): NO